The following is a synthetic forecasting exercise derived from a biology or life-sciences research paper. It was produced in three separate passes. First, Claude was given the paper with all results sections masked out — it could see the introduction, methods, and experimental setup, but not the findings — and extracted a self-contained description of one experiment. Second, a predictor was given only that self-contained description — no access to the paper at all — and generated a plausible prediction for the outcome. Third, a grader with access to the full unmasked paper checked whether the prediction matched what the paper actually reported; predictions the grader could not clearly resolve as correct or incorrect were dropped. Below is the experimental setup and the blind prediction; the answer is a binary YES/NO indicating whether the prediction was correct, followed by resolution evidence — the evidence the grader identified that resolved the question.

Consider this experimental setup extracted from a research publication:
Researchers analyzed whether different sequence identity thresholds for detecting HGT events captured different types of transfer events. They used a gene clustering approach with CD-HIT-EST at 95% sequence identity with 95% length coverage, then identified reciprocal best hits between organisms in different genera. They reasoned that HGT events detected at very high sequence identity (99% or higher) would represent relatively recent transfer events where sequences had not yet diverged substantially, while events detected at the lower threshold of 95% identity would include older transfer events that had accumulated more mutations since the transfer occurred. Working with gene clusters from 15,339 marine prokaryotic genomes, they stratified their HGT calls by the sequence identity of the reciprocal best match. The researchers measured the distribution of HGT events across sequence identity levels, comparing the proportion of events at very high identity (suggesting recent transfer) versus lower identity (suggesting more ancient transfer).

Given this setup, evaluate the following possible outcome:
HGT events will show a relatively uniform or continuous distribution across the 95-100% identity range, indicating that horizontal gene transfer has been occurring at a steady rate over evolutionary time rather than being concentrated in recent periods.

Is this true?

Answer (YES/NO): NO